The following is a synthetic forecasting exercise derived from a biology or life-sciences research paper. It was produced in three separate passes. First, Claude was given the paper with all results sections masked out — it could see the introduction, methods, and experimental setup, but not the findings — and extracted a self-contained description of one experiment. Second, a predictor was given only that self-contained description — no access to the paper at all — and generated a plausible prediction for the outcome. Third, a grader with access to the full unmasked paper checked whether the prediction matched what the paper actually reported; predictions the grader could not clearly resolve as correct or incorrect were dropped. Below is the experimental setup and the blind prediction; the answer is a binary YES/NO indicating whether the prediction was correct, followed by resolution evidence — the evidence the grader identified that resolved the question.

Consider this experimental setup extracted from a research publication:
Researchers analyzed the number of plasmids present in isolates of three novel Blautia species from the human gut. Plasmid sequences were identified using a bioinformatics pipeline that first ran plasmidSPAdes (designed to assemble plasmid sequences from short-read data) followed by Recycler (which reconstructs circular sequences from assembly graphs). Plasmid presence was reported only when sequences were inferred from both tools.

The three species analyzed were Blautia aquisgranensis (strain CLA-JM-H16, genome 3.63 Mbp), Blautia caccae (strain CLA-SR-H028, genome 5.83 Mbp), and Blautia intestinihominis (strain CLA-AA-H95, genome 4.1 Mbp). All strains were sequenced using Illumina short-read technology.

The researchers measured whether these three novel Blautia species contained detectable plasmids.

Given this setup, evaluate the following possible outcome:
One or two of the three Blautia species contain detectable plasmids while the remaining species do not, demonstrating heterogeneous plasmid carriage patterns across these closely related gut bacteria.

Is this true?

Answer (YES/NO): YES